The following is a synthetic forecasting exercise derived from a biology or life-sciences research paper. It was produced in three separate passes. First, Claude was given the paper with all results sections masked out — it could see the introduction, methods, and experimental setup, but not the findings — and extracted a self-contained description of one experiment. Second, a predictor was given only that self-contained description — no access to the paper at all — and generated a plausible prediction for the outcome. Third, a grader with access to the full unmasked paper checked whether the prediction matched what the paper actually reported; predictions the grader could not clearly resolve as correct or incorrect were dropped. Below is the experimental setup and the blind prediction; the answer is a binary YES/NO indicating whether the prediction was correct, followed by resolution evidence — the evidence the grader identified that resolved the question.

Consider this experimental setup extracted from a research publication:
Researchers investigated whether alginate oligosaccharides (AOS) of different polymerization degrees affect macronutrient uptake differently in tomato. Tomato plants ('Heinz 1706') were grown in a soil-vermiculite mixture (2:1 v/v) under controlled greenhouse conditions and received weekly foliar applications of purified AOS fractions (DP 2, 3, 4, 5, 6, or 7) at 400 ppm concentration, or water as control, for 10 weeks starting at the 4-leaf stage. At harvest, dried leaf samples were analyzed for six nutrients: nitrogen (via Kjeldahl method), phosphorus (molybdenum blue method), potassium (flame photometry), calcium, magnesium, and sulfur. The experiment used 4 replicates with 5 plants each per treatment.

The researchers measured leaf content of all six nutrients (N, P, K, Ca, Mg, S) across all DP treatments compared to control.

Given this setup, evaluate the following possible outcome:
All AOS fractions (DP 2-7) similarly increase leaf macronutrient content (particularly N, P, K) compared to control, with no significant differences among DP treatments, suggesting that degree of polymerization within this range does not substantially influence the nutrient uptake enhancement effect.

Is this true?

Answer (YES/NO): NO